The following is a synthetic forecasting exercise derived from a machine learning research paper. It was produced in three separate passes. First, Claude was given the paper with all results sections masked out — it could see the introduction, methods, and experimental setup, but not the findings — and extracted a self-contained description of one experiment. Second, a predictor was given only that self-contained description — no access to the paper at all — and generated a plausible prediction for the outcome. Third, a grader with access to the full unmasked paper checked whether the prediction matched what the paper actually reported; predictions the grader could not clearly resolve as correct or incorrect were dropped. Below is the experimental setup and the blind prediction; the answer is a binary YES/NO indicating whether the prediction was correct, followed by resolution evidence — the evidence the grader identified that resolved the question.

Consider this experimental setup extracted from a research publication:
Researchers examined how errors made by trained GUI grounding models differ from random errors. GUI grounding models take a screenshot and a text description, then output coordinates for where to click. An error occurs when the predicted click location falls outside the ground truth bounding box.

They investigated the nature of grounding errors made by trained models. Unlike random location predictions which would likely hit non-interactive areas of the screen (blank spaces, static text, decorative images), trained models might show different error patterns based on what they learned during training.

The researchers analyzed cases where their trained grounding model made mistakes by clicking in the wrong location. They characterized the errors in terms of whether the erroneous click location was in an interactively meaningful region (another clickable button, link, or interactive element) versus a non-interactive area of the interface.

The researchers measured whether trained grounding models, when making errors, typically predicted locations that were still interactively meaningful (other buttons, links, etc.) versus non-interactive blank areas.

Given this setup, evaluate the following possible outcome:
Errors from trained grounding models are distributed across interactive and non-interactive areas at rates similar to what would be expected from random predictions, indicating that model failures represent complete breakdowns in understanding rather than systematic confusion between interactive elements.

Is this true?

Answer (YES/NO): NO